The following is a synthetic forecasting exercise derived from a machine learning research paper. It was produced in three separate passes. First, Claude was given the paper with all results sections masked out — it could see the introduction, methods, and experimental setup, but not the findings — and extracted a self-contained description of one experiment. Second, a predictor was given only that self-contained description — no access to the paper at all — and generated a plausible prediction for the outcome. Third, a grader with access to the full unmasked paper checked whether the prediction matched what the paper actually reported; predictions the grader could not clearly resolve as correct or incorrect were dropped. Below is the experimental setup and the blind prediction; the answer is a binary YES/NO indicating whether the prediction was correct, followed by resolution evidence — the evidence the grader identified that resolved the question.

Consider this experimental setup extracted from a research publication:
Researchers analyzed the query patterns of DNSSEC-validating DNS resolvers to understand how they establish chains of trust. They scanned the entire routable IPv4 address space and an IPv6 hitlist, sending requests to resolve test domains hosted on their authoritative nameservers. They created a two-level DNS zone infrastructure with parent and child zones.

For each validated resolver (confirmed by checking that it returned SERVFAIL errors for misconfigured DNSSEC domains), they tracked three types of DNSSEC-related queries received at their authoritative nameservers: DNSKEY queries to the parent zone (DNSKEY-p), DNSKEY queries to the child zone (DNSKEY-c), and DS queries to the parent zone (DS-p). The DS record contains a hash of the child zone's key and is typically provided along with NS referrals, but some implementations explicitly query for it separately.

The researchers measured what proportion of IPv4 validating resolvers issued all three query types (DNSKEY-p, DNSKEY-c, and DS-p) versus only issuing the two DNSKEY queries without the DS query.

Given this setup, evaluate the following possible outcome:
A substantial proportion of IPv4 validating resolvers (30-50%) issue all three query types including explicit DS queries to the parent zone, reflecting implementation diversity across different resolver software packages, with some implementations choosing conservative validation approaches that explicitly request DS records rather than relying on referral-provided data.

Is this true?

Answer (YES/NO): NO